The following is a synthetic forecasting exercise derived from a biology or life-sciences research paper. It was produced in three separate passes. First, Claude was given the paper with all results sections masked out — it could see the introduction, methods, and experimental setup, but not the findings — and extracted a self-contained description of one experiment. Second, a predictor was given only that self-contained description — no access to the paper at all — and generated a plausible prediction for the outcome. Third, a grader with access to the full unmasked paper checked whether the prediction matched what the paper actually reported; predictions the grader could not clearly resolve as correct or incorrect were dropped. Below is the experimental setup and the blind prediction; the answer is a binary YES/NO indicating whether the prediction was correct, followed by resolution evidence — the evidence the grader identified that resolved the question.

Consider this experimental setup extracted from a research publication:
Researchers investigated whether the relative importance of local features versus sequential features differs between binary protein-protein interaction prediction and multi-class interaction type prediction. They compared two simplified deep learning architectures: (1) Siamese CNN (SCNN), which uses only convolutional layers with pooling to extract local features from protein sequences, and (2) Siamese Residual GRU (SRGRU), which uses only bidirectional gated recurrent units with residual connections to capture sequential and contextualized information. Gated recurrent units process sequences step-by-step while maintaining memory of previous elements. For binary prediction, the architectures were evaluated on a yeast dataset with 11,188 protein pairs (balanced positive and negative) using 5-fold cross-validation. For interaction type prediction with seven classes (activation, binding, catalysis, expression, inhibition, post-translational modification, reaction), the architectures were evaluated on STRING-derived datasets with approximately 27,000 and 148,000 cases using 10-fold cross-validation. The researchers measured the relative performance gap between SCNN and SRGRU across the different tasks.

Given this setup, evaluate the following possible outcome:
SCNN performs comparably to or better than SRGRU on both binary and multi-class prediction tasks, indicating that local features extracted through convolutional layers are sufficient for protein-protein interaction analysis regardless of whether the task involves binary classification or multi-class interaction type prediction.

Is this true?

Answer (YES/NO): YES